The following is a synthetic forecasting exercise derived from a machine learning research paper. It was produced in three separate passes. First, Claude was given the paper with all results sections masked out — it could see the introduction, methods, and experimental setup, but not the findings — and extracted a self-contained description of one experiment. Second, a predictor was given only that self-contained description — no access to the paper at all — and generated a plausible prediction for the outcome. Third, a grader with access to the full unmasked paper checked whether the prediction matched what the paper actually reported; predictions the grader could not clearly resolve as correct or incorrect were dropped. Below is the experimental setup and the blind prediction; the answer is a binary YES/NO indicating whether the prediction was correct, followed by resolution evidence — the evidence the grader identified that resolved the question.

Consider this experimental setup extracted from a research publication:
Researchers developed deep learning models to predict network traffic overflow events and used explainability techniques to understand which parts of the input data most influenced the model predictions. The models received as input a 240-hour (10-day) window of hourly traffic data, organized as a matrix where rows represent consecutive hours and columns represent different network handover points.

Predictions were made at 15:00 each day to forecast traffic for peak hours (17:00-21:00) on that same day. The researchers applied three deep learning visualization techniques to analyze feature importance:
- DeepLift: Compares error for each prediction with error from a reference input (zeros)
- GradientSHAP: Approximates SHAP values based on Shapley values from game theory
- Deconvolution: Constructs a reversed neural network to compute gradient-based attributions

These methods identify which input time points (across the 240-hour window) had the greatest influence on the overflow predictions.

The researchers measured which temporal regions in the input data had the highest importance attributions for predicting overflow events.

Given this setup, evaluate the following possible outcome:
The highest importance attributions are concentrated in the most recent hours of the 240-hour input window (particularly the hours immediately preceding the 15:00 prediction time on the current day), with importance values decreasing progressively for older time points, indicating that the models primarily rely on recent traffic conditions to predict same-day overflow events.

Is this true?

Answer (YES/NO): NO